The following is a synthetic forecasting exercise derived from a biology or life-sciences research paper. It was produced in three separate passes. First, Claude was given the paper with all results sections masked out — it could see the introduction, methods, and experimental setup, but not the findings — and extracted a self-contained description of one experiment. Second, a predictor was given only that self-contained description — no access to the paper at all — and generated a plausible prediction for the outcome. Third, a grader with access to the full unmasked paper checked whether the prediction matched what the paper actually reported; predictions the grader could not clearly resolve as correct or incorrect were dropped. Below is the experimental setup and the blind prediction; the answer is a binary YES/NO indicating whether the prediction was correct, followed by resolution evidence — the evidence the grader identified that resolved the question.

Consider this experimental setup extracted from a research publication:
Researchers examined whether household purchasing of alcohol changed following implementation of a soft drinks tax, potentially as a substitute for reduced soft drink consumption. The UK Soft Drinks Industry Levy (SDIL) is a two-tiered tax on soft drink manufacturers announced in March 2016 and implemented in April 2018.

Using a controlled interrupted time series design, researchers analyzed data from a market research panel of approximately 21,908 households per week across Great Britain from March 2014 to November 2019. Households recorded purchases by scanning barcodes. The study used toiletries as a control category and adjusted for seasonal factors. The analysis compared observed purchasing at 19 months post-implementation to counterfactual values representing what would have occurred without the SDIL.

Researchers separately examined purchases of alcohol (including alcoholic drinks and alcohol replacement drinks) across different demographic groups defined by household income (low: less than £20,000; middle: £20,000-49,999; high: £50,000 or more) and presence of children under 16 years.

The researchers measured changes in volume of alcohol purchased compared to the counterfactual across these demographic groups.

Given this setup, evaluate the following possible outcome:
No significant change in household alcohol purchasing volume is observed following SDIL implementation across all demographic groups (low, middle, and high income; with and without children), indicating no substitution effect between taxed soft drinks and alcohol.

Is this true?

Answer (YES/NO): NO